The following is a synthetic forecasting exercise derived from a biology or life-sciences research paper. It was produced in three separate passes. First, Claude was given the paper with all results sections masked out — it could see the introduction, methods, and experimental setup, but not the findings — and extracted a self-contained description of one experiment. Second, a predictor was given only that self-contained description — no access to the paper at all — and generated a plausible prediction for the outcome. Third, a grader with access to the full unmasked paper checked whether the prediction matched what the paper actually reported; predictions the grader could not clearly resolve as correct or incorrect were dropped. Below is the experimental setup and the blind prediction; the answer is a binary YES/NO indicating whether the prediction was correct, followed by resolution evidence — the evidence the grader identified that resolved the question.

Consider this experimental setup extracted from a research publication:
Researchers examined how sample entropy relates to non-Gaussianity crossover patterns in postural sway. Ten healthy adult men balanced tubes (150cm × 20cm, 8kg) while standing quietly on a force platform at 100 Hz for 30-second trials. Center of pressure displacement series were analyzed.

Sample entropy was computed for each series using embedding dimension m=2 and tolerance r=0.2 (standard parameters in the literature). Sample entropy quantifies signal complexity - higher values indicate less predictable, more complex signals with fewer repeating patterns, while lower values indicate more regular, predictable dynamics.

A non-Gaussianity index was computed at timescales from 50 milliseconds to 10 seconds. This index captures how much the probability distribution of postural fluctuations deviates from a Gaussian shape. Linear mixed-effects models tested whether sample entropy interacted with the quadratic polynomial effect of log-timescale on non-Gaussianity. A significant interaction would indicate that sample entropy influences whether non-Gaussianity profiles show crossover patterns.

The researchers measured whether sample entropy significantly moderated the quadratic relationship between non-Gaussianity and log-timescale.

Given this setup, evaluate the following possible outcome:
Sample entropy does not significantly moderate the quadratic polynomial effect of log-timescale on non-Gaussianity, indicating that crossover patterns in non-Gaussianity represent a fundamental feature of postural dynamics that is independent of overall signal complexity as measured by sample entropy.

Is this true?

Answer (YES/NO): YES